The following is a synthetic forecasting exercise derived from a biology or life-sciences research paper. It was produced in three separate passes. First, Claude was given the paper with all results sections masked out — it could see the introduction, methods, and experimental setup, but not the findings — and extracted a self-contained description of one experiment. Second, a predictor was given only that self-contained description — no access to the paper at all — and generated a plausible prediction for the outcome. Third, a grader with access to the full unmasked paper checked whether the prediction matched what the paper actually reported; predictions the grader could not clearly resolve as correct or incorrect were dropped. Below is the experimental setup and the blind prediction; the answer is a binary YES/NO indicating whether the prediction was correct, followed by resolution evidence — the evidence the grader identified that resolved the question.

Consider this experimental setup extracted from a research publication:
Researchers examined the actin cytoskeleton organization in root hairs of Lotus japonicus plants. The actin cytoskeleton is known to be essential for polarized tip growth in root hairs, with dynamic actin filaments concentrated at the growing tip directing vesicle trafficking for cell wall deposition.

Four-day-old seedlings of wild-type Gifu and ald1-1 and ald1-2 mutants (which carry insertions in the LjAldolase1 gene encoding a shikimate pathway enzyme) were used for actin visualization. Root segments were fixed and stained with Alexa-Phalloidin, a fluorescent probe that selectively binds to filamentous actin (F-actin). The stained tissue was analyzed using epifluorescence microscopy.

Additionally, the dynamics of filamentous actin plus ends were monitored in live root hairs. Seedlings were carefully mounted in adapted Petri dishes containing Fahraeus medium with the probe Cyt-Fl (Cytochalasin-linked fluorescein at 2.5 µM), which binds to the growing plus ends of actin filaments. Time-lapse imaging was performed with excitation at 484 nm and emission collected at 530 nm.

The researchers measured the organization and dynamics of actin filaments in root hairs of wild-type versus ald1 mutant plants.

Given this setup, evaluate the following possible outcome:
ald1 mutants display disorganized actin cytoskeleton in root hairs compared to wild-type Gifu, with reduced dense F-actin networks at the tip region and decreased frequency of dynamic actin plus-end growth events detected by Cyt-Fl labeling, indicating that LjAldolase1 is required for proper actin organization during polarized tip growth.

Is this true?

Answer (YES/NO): NO